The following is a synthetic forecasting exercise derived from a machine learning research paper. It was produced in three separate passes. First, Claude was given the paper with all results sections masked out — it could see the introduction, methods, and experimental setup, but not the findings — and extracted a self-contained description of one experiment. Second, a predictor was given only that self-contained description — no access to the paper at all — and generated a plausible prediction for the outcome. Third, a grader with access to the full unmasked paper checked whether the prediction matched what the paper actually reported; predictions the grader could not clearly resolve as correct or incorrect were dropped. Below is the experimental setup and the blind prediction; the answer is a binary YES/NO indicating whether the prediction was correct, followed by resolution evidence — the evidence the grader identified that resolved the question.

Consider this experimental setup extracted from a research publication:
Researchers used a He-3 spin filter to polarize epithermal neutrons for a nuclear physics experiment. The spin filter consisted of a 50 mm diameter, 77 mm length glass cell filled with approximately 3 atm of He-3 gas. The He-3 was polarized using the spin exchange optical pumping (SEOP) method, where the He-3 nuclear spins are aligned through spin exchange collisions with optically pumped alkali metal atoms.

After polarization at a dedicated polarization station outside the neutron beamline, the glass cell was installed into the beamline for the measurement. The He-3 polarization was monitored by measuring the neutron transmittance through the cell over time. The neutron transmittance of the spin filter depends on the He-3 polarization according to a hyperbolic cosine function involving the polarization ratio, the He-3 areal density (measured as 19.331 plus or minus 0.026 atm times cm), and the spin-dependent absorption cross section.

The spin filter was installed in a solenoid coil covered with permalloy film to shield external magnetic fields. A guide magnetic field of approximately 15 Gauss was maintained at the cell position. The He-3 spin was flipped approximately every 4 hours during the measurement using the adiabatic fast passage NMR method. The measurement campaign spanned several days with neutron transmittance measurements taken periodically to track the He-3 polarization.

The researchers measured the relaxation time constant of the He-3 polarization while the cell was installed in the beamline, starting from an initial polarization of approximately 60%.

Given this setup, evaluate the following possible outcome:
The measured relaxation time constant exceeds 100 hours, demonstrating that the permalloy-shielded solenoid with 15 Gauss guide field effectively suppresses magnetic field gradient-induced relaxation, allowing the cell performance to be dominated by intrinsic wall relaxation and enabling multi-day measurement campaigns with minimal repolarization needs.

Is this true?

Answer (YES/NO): YES